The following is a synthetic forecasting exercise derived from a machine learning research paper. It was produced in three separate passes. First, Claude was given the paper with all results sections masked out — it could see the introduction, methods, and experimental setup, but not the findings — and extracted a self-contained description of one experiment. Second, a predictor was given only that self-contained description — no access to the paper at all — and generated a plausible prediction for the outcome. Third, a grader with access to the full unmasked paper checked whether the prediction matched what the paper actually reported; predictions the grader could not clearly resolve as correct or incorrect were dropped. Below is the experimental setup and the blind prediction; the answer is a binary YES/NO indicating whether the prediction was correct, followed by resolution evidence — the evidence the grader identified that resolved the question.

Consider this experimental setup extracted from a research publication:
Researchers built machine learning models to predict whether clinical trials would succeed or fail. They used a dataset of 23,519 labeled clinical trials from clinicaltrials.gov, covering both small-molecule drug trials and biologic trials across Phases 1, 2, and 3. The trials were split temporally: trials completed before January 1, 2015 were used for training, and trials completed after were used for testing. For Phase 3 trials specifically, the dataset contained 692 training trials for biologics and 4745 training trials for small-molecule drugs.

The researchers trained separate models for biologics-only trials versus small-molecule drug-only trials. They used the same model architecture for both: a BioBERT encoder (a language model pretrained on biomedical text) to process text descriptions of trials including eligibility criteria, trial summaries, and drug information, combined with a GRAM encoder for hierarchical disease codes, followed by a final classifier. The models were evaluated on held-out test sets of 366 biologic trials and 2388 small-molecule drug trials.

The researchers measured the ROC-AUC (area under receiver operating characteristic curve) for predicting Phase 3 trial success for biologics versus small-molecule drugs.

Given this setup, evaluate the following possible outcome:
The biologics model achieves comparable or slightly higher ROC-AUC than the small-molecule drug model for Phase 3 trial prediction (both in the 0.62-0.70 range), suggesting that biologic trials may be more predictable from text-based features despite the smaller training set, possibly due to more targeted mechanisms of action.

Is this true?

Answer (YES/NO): NO